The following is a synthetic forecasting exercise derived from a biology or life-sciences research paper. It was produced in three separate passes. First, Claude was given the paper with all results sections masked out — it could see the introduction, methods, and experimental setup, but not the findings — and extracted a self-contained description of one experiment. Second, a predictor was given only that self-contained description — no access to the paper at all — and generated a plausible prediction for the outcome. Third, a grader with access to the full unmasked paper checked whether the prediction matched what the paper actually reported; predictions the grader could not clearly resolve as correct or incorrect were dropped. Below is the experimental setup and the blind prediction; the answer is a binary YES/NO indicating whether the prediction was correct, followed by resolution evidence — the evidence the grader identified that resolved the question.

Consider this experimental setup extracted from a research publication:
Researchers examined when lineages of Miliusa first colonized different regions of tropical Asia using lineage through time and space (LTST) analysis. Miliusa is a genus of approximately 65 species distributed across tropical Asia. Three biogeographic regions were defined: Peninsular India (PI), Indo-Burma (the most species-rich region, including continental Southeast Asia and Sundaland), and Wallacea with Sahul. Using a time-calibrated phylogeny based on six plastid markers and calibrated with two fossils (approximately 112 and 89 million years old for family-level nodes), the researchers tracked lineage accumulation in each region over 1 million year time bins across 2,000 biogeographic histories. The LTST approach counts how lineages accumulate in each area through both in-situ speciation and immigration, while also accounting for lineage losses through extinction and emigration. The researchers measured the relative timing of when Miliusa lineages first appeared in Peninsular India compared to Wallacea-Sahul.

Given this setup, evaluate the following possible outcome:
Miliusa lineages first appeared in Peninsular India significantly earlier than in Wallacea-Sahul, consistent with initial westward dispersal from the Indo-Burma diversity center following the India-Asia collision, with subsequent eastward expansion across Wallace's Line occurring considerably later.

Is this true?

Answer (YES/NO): YES